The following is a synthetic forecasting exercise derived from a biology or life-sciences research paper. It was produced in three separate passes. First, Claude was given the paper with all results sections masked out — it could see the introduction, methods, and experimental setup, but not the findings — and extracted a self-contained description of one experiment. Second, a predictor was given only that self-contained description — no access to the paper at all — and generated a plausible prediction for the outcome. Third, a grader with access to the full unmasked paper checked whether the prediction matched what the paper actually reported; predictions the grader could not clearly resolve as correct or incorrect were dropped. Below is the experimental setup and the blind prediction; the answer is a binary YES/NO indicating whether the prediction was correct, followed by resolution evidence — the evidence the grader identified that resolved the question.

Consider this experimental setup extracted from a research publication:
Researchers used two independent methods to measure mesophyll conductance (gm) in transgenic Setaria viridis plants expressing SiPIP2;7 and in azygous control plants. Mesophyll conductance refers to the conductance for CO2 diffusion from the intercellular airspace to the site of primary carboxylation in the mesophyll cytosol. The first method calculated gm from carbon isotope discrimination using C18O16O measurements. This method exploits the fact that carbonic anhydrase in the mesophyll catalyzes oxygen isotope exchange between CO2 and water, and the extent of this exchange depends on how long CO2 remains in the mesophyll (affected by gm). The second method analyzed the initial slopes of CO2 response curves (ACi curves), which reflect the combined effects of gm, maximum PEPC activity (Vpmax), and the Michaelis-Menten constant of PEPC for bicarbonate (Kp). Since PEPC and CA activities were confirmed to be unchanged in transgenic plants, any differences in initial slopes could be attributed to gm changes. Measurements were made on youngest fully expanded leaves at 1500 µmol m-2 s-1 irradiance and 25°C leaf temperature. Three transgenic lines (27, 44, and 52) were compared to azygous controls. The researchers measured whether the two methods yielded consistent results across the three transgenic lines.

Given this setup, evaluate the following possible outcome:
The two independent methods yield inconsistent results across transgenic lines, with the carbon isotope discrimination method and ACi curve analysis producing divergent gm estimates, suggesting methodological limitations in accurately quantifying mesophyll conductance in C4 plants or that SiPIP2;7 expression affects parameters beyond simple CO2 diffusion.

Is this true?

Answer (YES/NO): NO